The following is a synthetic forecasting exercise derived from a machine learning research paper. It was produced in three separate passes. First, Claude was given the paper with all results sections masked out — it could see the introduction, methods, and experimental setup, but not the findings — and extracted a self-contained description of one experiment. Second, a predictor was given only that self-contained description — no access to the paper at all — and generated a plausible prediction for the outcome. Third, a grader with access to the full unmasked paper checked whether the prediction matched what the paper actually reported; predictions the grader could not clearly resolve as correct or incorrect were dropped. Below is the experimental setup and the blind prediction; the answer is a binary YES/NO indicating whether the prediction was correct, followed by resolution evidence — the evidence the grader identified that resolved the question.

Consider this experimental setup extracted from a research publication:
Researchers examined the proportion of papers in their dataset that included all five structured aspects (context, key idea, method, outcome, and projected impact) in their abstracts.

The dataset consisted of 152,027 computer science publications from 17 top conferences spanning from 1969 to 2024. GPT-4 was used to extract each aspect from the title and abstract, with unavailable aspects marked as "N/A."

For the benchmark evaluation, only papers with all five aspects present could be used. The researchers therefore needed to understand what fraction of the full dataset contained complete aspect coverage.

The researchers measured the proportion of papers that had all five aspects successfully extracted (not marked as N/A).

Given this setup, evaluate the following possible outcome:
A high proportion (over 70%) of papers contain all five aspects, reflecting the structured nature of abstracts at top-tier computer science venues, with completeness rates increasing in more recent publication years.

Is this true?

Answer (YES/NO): NO